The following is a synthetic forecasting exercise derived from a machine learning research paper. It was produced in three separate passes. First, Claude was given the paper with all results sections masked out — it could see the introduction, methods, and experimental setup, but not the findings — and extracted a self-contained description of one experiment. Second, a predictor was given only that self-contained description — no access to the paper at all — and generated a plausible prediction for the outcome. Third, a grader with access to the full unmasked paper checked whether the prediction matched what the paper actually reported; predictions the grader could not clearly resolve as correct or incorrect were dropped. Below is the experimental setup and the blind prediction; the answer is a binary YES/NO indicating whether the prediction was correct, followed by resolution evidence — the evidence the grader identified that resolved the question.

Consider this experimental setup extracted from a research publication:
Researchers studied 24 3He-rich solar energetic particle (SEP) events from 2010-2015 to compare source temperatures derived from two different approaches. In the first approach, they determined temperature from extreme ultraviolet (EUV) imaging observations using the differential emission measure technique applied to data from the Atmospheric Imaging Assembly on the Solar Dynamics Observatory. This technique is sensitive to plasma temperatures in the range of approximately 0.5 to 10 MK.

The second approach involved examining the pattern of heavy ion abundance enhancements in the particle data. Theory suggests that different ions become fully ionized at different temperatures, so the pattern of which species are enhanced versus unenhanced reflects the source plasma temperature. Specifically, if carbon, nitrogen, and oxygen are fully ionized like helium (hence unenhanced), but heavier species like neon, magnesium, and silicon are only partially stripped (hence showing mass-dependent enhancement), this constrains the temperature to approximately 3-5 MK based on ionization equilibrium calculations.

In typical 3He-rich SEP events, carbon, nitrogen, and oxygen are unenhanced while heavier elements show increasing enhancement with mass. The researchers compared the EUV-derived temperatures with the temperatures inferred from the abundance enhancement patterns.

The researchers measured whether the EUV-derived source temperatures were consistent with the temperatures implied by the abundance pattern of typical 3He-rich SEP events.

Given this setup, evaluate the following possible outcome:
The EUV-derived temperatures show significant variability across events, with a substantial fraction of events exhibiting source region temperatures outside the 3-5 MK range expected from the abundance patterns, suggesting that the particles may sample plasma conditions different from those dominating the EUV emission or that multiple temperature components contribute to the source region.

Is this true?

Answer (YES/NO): NO